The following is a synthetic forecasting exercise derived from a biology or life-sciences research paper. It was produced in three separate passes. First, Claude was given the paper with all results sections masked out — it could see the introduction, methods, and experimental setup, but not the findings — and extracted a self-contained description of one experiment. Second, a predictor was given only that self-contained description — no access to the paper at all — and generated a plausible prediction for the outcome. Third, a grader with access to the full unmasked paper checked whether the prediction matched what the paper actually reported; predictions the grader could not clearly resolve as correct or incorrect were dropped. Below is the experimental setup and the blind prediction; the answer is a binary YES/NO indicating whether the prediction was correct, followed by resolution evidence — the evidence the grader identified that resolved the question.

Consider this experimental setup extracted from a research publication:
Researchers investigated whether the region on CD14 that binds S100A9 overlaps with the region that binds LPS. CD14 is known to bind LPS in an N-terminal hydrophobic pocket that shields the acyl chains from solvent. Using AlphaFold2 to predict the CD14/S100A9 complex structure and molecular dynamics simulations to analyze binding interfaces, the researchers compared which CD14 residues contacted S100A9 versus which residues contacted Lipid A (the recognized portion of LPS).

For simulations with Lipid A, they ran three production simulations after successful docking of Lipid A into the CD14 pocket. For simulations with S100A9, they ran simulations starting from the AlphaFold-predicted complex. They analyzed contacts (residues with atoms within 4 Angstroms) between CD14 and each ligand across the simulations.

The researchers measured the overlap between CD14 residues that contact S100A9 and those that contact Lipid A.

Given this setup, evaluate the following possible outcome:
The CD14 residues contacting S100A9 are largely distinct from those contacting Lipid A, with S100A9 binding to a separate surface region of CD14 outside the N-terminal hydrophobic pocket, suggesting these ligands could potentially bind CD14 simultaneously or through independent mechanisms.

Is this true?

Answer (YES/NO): NO